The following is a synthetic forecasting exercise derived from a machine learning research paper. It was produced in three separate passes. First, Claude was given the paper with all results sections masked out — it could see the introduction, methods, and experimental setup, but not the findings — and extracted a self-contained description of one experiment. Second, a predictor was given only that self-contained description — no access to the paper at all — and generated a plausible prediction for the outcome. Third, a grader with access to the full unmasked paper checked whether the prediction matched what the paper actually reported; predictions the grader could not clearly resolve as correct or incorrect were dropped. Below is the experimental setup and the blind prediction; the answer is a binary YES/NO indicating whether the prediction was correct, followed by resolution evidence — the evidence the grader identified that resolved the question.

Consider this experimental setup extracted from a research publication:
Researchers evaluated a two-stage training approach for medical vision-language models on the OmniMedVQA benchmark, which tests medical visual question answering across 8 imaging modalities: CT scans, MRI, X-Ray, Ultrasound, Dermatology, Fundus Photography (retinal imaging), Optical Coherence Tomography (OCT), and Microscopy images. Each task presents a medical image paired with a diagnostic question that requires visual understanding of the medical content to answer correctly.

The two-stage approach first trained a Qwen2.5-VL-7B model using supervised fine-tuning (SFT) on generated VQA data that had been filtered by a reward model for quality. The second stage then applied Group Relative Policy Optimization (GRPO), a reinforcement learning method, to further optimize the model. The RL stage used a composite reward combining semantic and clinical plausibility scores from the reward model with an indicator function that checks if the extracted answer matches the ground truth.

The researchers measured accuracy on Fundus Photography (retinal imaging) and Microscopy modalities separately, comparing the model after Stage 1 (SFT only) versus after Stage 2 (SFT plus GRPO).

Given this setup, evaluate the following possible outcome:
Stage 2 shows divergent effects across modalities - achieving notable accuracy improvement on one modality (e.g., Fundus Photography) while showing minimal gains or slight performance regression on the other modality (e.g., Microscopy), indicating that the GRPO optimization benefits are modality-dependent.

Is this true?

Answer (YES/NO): YES